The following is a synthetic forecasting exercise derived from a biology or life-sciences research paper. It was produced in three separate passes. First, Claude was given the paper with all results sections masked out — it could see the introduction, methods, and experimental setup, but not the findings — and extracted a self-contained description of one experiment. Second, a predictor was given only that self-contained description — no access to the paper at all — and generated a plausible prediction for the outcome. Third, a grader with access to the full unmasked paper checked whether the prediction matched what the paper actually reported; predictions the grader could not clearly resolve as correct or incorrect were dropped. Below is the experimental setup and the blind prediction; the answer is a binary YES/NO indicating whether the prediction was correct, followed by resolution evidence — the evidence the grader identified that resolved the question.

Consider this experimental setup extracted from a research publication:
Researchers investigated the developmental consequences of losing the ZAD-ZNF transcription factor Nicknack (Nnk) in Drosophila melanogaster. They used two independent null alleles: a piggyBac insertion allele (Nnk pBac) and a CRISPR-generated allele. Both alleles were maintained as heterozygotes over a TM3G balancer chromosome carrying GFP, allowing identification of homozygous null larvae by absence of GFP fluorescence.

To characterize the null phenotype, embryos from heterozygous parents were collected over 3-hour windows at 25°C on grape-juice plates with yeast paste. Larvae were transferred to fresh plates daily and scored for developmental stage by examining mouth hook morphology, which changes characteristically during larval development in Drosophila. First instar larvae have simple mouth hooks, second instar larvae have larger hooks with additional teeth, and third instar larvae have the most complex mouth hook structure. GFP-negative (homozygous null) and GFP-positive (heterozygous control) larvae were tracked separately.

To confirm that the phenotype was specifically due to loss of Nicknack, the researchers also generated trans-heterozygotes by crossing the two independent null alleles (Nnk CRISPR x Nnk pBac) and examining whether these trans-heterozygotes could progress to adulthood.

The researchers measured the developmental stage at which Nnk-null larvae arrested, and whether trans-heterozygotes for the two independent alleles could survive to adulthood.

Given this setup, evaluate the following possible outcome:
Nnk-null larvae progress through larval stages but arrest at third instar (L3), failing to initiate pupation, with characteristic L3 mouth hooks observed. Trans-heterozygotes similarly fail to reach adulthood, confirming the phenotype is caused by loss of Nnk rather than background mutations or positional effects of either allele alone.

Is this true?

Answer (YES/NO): NO